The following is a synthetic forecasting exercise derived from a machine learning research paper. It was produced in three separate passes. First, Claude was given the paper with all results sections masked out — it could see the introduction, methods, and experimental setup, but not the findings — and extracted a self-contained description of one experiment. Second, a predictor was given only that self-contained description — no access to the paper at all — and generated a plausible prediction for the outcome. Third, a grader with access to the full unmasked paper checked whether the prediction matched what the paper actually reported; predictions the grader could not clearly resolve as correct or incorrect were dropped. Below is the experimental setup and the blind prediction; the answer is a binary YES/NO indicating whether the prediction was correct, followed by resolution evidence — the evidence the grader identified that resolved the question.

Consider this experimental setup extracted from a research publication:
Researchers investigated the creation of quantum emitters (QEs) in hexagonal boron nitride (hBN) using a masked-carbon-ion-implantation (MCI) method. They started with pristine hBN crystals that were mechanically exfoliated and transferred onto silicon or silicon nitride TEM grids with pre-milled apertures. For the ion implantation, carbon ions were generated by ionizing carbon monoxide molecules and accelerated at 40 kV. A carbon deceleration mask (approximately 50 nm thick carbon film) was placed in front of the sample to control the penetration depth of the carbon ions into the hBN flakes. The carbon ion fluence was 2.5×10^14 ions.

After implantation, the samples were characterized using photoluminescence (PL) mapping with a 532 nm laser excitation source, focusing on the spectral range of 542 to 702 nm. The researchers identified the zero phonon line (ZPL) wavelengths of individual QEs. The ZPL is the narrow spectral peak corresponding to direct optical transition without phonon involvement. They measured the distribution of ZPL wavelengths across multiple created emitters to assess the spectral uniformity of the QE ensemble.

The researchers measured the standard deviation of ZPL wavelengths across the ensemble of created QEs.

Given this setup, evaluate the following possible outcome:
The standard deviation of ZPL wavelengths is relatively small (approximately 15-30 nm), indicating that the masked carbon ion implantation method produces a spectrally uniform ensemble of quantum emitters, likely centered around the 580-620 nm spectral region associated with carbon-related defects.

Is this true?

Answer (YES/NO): NO